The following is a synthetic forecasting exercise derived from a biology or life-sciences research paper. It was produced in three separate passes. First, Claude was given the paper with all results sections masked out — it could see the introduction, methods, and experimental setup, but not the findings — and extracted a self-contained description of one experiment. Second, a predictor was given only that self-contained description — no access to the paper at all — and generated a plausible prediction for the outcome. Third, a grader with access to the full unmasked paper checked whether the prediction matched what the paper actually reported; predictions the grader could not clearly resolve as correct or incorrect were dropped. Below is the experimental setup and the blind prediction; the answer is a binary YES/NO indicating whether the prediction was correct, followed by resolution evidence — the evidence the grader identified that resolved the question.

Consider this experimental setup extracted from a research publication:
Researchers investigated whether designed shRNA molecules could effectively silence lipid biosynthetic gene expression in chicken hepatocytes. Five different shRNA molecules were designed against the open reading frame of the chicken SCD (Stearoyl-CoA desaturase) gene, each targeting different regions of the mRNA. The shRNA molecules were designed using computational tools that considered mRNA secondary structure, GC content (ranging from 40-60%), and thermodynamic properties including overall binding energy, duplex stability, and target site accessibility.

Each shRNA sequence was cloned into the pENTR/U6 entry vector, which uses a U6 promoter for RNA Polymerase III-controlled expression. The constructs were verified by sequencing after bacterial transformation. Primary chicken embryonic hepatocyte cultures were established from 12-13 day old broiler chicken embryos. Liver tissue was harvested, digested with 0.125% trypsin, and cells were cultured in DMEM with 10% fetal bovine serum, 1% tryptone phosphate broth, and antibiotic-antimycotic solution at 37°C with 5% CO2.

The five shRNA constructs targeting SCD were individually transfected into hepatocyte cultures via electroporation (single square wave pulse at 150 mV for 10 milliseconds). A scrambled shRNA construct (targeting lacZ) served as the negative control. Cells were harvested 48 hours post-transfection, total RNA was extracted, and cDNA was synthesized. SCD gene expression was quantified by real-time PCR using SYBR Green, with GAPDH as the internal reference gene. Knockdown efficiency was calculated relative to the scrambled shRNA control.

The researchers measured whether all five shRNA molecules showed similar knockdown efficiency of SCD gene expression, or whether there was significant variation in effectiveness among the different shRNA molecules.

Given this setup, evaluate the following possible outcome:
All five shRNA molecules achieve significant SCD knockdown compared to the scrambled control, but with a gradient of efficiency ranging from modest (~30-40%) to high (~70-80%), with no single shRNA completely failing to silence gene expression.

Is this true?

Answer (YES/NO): NO